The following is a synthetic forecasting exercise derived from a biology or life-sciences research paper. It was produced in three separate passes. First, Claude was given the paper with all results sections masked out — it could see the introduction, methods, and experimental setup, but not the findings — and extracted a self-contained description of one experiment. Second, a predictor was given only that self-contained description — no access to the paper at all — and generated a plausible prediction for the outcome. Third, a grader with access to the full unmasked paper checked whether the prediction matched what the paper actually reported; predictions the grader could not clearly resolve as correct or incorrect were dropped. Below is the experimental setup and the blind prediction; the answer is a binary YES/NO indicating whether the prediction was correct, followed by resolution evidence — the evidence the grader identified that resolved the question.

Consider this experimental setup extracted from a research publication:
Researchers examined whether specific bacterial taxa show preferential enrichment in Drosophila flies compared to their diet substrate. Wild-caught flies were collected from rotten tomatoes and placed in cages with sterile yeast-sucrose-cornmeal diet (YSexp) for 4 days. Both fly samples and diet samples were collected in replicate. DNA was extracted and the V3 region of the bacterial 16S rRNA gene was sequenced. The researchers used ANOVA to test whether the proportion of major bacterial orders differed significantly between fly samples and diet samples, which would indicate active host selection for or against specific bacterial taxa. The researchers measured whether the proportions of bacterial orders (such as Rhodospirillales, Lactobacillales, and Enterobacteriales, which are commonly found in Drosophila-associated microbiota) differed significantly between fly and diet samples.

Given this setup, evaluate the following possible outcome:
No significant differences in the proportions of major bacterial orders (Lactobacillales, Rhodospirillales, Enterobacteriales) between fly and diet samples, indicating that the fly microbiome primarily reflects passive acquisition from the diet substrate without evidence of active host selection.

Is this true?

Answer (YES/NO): NO